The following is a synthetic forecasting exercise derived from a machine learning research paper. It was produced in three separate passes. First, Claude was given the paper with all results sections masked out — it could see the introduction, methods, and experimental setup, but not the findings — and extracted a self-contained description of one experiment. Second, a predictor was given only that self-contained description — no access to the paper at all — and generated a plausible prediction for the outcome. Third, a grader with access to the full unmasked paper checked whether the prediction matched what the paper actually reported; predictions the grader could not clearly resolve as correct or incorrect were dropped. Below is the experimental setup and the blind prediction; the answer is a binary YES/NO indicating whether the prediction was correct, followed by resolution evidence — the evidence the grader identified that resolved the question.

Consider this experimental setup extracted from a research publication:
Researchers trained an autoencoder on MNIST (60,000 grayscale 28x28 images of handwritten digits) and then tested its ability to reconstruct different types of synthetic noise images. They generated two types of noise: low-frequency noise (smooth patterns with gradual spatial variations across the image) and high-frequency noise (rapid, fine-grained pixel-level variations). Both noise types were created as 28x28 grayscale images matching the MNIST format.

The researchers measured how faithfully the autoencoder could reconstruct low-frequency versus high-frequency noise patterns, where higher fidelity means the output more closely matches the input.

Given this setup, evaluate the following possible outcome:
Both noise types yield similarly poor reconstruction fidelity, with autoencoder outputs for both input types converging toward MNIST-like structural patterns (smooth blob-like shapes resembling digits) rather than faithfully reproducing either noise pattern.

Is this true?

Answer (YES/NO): NO